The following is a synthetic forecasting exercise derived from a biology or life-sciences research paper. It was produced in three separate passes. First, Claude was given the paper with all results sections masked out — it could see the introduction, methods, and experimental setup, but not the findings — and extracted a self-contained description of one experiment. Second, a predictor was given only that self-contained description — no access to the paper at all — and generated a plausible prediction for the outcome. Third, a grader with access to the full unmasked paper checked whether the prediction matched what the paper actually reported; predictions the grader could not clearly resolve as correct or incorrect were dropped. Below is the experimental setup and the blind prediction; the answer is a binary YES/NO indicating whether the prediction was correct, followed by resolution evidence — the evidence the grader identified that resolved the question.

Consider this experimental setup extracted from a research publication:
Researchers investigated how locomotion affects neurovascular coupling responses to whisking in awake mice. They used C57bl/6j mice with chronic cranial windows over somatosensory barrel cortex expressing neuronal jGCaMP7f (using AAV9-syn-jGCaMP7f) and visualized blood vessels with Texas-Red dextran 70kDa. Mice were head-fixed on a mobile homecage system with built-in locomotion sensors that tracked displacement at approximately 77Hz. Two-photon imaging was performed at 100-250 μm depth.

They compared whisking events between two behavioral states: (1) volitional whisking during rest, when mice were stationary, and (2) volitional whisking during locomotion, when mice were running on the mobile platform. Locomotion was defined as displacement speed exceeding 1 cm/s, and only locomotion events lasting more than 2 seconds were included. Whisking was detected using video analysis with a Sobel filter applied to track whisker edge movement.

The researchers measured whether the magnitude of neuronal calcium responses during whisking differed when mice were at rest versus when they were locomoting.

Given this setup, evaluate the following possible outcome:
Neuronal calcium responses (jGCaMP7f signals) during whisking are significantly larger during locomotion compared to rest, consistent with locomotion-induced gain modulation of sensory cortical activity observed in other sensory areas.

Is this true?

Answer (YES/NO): NO